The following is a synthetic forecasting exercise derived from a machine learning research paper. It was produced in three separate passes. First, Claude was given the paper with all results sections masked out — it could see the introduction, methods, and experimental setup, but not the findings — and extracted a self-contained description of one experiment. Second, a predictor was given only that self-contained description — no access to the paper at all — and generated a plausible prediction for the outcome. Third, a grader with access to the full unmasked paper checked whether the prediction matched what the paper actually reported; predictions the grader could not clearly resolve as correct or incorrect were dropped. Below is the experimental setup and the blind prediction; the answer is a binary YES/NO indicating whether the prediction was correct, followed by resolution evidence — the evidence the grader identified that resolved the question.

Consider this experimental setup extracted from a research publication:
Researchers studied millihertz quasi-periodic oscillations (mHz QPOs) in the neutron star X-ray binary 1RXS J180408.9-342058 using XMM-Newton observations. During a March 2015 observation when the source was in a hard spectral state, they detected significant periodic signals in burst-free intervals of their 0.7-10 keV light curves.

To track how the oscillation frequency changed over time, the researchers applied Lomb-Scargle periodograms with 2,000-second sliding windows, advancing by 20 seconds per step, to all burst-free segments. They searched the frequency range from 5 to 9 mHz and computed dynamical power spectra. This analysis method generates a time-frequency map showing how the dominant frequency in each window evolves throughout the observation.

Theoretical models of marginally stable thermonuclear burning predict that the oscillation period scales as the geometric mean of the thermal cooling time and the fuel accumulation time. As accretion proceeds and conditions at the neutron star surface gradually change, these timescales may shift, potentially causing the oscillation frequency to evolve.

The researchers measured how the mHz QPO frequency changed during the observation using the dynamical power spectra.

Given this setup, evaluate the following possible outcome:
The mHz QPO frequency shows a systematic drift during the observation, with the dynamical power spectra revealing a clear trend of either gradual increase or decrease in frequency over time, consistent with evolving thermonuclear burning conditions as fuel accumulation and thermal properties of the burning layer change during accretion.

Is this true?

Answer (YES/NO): NO